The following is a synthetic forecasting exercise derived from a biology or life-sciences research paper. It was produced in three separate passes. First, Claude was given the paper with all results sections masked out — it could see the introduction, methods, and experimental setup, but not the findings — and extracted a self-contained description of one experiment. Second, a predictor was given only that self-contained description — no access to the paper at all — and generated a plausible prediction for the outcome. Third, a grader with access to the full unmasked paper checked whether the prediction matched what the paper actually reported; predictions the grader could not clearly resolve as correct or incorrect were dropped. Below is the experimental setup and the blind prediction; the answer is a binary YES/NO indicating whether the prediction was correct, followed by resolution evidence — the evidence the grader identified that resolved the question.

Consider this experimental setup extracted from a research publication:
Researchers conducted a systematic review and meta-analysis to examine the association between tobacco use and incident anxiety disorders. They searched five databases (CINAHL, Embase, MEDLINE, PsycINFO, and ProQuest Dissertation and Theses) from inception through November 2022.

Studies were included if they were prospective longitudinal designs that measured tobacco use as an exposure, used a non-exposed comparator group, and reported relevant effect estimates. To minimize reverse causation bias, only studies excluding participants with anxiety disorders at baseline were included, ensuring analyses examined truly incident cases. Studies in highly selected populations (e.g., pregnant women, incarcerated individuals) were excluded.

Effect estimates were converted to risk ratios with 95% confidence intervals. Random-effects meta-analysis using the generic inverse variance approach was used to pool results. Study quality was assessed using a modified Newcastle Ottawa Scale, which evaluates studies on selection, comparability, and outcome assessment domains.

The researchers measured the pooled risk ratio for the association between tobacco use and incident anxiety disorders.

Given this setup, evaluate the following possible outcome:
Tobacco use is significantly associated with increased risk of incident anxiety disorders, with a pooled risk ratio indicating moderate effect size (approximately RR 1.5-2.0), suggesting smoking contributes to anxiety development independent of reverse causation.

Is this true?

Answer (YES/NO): NO